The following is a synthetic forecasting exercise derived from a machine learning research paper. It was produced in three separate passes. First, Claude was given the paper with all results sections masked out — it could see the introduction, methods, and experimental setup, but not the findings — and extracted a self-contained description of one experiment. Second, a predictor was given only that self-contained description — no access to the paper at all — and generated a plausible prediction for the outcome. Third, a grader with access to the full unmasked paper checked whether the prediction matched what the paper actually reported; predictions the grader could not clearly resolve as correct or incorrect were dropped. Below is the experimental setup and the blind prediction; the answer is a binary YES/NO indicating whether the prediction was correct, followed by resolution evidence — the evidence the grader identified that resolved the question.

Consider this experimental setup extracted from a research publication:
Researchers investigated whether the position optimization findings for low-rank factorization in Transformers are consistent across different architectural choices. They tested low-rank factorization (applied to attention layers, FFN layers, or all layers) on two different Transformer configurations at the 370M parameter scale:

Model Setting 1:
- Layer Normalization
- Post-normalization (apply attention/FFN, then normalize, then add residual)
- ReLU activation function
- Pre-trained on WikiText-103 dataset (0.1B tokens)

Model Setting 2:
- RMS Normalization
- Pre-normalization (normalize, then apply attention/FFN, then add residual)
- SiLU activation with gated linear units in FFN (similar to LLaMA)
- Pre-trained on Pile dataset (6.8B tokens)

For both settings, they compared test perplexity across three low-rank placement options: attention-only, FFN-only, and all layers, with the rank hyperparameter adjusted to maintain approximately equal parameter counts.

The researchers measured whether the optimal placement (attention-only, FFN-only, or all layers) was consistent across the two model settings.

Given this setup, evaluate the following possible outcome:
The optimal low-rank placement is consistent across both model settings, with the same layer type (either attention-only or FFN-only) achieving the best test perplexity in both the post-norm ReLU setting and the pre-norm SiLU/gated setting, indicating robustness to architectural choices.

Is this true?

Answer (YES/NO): YES